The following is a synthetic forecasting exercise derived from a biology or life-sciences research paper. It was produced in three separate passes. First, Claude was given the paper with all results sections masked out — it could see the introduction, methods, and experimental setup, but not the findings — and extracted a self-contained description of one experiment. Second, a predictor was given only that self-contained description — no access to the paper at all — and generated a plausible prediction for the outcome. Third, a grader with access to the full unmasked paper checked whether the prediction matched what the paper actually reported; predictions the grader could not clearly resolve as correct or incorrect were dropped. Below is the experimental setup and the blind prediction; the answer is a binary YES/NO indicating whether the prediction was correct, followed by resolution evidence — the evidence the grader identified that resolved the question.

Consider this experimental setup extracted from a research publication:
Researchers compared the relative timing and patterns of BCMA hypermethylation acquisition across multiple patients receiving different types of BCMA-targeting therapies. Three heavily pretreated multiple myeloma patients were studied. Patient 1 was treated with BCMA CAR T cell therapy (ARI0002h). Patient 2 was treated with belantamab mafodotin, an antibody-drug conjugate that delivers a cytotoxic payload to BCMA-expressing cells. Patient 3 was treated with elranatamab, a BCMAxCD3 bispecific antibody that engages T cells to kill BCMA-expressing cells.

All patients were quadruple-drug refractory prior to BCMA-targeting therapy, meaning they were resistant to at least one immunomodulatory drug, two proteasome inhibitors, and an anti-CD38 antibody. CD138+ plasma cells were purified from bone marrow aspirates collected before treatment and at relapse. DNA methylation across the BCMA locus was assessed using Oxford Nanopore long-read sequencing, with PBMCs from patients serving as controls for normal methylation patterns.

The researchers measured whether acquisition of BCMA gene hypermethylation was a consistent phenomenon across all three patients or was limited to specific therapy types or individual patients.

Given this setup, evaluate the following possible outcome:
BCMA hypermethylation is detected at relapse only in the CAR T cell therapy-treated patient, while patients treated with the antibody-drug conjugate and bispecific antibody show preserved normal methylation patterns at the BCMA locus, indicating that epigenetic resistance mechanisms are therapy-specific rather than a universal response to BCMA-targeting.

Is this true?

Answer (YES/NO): NO